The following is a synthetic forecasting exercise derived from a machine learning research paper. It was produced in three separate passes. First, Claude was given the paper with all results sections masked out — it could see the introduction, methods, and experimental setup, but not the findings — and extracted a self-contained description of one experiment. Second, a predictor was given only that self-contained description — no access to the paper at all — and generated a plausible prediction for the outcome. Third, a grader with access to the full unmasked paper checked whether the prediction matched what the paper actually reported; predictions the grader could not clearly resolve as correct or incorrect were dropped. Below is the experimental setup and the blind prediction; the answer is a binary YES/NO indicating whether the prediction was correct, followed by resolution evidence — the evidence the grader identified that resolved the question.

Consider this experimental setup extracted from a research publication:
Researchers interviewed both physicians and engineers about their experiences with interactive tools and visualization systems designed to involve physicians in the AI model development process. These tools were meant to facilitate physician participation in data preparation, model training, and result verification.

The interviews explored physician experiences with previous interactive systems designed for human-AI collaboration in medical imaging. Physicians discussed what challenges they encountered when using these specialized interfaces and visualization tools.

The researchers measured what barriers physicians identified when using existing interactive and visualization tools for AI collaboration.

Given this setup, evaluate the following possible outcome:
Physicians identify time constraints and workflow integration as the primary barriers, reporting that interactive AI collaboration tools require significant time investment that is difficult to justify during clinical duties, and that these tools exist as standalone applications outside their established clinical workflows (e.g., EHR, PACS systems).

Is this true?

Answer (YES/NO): NO